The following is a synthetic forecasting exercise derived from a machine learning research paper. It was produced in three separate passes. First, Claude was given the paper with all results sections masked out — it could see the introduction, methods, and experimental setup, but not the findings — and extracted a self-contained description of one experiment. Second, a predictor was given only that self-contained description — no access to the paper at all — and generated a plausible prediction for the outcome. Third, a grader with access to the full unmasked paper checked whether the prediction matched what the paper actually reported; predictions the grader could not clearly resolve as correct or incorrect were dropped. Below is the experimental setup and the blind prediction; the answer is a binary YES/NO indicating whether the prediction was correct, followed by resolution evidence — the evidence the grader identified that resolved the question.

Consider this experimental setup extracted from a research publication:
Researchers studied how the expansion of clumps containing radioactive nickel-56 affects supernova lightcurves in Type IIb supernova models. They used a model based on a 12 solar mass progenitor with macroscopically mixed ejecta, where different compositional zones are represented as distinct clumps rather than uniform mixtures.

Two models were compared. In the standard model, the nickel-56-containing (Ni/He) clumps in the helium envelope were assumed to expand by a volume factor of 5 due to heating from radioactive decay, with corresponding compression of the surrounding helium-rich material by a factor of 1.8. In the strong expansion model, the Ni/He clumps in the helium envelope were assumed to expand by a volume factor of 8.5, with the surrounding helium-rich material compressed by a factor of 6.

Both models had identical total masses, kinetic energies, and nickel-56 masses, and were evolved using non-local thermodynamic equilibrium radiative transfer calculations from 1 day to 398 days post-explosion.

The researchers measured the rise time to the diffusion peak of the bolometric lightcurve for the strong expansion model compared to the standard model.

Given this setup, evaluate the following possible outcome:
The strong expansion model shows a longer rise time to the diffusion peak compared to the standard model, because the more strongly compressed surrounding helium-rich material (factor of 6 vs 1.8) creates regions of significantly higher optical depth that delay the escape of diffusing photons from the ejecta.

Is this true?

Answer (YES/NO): NO